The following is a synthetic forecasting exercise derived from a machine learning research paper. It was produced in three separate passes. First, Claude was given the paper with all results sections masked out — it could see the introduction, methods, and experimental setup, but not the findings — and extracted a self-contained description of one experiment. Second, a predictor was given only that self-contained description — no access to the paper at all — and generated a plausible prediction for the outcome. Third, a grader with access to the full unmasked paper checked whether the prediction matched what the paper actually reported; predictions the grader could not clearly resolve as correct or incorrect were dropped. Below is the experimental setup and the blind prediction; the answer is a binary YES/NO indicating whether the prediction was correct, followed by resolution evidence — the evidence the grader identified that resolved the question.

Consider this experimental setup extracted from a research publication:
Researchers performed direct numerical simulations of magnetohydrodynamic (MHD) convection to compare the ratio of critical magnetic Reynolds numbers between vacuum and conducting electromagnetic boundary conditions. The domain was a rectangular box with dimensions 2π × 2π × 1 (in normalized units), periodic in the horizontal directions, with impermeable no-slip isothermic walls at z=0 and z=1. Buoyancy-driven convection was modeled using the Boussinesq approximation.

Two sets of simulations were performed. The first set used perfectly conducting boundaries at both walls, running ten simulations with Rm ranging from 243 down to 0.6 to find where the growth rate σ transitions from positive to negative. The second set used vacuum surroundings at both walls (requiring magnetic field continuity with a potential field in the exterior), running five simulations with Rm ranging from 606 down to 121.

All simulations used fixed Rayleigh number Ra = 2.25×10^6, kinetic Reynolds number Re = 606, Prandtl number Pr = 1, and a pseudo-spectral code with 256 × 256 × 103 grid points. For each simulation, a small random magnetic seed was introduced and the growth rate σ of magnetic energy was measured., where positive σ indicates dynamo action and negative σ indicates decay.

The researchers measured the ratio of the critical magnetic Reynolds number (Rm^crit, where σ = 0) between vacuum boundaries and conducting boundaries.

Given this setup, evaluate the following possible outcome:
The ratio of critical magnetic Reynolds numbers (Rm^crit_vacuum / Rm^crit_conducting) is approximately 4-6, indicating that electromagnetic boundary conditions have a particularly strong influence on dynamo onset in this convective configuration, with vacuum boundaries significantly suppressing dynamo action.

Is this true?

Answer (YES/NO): NO